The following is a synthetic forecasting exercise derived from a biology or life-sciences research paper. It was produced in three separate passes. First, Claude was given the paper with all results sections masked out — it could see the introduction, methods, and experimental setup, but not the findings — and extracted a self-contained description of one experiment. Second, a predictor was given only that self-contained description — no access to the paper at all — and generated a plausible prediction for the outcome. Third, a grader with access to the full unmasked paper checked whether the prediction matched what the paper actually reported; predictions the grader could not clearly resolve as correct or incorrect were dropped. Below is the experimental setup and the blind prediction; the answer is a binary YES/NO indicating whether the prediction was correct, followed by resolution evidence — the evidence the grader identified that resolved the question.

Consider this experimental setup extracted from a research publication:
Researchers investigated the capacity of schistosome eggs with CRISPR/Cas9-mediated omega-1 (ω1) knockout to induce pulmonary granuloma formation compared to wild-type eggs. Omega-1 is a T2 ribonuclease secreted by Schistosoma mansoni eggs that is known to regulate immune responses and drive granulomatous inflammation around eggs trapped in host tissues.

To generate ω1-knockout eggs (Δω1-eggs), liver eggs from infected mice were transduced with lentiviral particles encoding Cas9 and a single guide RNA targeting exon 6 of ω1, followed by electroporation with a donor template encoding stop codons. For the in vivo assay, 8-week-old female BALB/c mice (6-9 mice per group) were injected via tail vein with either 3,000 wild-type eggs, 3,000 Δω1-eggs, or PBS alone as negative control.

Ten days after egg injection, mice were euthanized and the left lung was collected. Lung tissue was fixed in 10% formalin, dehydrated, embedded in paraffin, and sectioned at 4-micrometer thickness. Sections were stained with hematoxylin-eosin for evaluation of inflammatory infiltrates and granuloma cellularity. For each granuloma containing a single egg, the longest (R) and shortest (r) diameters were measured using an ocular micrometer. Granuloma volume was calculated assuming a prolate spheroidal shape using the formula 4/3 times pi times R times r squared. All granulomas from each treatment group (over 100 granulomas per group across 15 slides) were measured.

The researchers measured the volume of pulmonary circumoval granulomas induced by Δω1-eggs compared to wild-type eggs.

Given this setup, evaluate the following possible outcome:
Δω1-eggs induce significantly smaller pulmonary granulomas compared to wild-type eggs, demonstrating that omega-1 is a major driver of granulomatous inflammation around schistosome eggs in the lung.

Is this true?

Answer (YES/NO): YES